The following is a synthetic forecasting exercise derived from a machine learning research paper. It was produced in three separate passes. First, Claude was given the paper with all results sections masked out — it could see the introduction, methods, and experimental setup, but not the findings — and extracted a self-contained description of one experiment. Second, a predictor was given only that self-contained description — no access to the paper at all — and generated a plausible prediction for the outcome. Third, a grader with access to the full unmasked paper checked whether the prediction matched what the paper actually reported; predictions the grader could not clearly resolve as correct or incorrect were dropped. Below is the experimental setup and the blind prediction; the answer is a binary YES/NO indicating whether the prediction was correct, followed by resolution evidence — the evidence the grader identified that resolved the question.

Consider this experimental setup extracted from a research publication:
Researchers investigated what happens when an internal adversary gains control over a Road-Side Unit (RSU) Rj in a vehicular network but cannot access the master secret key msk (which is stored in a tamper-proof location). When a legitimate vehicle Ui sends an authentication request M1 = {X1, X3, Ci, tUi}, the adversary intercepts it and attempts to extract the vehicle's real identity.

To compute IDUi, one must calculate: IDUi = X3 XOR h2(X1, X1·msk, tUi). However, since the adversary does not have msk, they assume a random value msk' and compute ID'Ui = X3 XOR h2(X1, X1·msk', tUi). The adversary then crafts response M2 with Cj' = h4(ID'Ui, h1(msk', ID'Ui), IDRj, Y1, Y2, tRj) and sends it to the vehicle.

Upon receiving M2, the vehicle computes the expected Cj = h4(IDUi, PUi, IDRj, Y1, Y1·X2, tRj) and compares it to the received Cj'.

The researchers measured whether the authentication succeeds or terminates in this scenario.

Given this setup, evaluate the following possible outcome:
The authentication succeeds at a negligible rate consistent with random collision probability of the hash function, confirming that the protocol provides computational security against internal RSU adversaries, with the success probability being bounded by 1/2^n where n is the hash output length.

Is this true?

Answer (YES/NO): NO